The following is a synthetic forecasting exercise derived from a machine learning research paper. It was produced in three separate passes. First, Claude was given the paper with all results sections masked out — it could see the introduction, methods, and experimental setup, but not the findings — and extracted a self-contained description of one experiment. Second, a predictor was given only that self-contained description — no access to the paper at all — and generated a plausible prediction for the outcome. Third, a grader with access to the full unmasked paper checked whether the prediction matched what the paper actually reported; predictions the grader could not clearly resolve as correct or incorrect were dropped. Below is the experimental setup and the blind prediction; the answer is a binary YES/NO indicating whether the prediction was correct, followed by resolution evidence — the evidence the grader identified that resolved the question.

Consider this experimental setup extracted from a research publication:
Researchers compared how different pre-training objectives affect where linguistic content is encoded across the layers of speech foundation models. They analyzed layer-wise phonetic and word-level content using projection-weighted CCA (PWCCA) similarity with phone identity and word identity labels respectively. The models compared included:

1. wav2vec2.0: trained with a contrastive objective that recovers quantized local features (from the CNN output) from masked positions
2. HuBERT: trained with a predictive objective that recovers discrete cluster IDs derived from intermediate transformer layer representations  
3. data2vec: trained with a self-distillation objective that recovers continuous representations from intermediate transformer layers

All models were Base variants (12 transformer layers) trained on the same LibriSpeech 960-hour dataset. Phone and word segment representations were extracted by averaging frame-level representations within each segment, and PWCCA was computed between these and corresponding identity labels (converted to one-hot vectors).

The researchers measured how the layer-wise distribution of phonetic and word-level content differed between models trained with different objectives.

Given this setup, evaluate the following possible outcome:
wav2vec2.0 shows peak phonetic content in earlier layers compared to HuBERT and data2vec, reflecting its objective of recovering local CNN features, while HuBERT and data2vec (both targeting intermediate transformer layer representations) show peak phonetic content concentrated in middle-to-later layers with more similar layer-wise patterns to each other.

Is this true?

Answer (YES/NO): NO